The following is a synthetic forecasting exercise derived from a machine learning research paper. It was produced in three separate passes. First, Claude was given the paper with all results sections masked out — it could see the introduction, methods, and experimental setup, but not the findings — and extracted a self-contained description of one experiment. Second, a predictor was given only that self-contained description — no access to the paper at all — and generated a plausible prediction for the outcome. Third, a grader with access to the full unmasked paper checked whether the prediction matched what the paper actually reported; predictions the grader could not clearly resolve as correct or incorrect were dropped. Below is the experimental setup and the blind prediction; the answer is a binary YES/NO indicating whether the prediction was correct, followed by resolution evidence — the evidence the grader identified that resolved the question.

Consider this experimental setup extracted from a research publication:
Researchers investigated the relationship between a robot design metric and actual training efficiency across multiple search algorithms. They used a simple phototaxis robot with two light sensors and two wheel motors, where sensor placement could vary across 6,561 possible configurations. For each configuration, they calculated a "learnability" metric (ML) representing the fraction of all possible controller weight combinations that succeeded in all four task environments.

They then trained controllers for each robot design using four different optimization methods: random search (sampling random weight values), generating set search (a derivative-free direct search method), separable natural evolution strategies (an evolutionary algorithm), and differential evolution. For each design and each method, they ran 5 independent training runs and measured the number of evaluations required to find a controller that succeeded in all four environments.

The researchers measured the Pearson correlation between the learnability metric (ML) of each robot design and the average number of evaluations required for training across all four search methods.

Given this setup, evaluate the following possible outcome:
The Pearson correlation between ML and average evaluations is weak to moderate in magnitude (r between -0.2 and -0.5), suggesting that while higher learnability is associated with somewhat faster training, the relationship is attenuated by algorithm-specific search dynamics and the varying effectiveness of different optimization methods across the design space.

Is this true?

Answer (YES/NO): NO